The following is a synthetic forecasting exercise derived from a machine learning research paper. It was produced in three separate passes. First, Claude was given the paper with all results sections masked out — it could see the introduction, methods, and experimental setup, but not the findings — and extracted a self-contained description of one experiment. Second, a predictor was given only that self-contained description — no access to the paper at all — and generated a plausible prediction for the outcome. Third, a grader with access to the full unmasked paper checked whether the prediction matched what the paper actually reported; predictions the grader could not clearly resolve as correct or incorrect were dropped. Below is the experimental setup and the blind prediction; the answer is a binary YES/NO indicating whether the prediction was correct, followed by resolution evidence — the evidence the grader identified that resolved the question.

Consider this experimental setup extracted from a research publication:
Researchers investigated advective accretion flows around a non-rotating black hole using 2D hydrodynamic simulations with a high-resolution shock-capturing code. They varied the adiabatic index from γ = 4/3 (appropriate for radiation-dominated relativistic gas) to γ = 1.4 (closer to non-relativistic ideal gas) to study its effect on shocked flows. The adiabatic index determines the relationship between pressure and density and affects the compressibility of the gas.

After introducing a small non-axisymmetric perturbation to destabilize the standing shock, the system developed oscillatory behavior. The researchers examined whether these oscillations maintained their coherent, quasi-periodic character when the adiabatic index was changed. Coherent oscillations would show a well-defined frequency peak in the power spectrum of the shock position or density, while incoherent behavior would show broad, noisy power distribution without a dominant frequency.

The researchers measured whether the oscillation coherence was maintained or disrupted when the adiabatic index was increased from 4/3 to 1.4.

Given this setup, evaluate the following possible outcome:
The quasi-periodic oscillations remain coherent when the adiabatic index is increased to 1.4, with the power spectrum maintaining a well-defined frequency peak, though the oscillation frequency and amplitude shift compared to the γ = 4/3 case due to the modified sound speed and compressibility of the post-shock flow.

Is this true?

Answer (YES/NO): YES